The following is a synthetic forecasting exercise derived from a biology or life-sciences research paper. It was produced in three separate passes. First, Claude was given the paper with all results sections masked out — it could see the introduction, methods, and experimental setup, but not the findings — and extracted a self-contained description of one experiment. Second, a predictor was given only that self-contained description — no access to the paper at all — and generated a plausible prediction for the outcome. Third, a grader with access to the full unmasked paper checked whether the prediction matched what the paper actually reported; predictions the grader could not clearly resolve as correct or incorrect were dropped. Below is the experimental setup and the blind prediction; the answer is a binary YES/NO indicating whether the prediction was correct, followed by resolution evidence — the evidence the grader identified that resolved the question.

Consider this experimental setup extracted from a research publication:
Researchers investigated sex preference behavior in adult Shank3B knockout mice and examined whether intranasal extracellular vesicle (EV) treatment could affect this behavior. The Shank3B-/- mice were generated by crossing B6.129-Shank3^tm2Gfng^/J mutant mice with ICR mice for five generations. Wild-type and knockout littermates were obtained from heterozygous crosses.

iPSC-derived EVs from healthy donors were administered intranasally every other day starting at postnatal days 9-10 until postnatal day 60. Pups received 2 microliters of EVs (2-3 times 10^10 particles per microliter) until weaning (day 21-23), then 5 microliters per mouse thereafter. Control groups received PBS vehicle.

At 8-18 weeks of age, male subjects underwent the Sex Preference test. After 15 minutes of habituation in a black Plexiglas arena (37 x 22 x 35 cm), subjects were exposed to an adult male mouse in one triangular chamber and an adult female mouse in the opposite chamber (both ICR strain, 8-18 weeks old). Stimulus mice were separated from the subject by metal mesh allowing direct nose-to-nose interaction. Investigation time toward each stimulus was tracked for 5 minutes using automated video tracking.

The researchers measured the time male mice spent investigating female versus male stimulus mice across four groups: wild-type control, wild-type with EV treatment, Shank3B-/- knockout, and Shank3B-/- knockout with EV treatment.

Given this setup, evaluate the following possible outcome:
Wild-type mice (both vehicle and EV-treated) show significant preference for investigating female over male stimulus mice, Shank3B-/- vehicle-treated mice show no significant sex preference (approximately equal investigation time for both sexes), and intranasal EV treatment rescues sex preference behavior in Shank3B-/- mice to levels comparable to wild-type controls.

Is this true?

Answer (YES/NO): NO